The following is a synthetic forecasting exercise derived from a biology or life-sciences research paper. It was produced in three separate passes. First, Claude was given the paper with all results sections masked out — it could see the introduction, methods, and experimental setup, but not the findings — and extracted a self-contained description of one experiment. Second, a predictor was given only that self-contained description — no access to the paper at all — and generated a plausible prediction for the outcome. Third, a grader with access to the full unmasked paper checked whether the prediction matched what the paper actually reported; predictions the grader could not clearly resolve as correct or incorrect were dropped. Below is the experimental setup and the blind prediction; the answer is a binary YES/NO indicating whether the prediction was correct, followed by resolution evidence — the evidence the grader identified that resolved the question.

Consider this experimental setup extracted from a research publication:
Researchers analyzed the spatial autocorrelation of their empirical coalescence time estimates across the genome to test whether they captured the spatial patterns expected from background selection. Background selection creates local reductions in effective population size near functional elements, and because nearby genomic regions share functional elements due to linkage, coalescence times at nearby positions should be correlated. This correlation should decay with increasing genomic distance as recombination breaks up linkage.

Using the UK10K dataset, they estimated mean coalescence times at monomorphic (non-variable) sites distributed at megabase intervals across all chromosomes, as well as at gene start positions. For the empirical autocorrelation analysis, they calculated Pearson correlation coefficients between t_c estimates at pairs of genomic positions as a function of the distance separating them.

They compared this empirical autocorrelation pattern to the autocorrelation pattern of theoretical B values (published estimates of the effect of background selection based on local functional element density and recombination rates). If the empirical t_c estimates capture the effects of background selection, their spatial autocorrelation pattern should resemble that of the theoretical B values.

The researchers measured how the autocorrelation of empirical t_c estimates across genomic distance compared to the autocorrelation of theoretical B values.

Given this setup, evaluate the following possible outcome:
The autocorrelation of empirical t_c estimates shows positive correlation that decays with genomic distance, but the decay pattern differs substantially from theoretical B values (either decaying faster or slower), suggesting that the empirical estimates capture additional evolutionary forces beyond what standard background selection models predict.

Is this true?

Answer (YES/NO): YES